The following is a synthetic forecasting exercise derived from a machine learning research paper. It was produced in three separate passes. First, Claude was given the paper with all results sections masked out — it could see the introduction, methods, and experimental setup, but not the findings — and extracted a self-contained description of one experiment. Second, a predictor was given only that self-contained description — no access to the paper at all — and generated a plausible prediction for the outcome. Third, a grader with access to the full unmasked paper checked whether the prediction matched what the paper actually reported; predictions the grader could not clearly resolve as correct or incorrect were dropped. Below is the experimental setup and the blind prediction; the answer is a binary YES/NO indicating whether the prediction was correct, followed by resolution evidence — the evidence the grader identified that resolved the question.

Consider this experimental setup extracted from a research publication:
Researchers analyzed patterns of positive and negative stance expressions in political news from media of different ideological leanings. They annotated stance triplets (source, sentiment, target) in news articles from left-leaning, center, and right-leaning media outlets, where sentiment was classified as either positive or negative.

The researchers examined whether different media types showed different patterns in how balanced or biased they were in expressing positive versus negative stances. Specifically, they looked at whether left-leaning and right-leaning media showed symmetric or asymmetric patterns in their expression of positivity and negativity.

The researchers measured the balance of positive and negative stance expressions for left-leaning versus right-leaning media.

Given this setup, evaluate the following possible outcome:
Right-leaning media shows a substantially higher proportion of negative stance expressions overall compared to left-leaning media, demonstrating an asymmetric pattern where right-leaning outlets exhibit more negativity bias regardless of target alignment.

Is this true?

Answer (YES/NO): NO